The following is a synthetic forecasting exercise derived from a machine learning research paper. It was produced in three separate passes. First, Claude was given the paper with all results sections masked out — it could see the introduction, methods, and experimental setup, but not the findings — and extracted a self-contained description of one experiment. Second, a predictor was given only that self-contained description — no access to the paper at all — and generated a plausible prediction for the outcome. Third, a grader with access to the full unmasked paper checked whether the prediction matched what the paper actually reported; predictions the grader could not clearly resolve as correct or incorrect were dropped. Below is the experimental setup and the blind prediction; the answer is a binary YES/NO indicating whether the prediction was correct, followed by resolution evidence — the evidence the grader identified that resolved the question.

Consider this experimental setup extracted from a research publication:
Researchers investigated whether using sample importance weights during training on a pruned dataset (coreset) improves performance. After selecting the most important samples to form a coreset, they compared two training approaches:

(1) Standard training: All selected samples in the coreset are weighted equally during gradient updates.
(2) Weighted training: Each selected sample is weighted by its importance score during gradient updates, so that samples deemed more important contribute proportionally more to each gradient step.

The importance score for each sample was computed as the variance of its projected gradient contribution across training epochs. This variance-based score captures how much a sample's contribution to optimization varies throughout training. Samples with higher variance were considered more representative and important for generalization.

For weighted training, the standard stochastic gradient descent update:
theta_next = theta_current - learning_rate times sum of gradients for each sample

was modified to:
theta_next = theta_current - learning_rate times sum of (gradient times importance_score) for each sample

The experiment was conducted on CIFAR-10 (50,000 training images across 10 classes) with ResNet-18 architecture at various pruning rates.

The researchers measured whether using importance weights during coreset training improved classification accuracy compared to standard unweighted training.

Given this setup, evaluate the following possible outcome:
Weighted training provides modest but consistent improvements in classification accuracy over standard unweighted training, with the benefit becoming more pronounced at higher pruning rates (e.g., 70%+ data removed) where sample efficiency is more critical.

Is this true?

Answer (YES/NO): YES